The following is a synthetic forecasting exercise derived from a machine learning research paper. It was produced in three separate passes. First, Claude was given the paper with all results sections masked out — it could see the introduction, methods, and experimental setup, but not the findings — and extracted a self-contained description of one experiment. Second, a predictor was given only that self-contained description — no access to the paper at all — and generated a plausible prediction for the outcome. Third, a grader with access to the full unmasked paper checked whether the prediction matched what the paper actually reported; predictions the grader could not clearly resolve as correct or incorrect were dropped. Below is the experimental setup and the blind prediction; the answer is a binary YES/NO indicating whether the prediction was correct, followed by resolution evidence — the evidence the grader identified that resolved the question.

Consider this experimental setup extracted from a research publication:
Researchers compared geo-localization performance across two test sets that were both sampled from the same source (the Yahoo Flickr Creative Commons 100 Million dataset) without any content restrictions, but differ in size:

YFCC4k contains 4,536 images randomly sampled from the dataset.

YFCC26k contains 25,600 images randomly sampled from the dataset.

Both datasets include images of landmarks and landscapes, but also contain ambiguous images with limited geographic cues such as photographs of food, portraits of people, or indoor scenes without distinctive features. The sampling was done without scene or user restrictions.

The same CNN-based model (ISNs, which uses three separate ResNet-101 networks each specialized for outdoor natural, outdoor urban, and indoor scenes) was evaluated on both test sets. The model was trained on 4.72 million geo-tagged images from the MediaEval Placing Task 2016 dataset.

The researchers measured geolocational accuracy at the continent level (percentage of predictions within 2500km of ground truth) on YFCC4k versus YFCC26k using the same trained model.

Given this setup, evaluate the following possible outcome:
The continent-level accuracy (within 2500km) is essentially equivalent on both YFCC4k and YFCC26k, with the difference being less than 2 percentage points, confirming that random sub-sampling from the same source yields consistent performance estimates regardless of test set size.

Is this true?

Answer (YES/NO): NO